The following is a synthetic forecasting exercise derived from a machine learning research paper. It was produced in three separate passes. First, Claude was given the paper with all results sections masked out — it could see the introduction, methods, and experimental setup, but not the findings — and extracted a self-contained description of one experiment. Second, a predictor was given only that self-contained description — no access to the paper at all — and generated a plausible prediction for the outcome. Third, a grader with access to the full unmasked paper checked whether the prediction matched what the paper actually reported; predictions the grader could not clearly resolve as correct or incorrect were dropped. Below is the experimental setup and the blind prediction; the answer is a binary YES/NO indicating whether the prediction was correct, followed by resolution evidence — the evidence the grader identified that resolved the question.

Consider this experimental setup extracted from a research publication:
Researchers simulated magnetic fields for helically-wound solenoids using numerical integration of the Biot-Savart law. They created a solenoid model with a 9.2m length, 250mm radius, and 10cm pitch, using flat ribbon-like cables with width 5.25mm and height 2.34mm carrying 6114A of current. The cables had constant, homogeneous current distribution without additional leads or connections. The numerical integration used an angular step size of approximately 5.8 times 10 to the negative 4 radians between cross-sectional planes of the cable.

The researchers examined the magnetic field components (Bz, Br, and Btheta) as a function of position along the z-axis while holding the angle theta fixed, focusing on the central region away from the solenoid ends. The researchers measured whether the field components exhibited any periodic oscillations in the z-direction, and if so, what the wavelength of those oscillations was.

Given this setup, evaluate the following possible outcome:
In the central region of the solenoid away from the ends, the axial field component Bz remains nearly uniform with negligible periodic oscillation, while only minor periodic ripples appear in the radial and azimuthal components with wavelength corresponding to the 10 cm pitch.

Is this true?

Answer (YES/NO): NO